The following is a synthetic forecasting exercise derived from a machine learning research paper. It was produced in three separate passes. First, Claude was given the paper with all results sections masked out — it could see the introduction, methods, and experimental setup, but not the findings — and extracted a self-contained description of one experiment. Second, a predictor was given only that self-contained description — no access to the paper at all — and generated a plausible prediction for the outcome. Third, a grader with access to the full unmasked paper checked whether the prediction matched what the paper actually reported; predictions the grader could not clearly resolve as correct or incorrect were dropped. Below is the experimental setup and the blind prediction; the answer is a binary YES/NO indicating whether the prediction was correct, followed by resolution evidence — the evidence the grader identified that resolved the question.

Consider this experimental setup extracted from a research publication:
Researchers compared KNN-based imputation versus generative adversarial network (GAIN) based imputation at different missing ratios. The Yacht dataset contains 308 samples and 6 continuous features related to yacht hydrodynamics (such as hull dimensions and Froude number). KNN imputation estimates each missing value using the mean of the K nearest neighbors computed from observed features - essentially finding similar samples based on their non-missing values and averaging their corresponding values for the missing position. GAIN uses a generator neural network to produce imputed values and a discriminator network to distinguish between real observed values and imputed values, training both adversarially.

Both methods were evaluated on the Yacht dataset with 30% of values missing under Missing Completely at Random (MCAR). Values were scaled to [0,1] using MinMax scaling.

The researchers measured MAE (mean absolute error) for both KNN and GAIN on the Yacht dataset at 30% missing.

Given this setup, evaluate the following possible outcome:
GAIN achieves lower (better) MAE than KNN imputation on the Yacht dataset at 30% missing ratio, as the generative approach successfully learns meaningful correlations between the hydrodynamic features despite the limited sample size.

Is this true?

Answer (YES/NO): NO